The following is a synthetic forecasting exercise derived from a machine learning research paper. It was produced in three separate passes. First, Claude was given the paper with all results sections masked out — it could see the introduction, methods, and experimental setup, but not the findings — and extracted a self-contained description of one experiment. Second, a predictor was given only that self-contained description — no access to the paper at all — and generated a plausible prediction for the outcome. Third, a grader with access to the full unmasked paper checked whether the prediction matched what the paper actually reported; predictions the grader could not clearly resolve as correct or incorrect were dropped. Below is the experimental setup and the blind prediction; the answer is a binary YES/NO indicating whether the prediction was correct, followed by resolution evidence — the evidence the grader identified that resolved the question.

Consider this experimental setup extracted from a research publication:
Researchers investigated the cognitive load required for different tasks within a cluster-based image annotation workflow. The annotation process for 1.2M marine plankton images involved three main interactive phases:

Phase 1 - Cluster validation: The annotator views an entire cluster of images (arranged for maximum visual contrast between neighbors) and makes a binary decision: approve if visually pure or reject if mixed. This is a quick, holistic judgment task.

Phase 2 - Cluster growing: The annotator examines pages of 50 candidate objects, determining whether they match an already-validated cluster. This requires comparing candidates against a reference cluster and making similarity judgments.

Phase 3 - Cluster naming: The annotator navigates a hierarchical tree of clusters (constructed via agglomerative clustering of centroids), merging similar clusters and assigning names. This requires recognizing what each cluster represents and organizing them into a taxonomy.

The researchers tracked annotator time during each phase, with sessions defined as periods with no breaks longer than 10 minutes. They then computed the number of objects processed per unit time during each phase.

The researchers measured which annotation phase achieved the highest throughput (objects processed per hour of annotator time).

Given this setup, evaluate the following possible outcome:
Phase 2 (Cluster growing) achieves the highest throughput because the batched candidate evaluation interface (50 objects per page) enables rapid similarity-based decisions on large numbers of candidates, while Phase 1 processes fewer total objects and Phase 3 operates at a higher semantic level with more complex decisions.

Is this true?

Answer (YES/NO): NO